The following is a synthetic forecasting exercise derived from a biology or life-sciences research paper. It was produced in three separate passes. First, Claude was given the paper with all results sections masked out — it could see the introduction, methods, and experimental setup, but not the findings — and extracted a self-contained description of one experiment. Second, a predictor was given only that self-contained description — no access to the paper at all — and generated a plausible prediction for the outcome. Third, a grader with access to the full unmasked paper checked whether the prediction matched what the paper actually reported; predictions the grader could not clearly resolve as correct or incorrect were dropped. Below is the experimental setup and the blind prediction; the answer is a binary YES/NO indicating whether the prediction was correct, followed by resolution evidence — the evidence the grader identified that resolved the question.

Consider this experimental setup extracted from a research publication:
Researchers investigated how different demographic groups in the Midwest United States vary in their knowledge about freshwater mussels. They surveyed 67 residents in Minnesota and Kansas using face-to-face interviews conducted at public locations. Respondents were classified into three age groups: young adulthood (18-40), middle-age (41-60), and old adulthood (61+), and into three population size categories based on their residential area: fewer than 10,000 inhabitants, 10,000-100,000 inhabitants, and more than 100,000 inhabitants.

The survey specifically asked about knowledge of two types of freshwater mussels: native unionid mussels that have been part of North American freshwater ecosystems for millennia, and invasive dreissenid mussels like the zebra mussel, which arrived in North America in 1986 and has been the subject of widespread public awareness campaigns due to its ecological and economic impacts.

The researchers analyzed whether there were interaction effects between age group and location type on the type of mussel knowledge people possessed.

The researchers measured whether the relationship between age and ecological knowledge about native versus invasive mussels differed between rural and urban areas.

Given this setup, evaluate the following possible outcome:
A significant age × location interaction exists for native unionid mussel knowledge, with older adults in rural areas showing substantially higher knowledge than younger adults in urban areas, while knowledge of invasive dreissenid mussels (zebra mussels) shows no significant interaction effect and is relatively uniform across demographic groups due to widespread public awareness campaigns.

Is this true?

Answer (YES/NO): NO